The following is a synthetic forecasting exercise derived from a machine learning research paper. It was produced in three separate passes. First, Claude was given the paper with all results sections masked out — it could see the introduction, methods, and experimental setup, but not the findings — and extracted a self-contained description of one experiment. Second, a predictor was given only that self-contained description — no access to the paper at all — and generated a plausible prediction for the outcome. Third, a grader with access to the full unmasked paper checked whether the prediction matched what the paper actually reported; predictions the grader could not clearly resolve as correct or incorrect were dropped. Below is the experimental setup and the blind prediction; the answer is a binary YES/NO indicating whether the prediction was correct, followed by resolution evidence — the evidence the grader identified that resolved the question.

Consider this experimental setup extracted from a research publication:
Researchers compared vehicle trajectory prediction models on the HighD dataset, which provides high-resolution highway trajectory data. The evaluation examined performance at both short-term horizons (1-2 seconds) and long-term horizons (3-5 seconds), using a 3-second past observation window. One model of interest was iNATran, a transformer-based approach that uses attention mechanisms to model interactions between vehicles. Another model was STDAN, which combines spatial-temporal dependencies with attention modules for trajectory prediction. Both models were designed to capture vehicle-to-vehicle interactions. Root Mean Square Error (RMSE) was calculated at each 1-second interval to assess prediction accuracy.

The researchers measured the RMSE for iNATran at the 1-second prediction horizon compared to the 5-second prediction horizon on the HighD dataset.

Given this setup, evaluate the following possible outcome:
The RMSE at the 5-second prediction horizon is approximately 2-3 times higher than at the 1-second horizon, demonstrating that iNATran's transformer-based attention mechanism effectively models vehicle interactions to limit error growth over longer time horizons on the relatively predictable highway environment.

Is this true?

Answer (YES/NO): NO